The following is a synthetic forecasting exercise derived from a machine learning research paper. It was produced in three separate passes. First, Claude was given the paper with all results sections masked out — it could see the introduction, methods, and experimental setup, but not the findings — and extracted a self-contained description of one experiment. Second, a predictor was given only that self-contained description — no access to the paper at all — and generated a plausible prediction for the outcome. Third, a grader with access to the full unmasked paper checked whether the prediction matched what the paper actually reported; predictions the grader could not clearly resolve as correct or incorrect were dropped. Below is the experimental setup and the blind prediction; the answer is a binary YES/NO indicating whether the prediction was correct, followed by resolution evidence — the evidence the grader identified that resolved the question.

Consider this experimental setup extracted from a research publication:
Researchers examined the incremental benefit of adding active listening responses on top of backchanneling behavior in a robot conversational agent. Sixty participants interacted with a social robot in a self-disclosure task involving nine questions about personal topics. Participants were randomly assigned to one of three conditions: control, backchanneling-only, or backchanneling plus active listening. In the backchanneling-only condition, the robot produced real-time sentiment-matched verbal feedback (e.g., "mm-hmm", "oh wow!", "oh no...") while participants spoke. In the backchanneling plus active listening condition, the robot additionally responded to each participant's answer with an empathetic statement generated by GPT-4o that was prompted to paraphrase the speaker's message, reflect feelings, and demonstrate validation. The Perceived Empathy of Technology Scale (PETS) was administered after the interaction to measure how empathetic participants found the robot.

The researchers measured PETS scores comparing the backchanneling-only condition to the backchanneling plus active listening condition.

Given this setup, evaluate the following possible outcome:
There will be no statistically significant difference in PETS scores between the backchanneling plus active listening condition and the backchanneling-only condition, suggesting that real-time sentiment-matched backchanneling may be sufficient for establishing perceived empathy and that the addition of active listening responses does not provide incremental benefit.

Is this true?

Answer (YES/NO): YES